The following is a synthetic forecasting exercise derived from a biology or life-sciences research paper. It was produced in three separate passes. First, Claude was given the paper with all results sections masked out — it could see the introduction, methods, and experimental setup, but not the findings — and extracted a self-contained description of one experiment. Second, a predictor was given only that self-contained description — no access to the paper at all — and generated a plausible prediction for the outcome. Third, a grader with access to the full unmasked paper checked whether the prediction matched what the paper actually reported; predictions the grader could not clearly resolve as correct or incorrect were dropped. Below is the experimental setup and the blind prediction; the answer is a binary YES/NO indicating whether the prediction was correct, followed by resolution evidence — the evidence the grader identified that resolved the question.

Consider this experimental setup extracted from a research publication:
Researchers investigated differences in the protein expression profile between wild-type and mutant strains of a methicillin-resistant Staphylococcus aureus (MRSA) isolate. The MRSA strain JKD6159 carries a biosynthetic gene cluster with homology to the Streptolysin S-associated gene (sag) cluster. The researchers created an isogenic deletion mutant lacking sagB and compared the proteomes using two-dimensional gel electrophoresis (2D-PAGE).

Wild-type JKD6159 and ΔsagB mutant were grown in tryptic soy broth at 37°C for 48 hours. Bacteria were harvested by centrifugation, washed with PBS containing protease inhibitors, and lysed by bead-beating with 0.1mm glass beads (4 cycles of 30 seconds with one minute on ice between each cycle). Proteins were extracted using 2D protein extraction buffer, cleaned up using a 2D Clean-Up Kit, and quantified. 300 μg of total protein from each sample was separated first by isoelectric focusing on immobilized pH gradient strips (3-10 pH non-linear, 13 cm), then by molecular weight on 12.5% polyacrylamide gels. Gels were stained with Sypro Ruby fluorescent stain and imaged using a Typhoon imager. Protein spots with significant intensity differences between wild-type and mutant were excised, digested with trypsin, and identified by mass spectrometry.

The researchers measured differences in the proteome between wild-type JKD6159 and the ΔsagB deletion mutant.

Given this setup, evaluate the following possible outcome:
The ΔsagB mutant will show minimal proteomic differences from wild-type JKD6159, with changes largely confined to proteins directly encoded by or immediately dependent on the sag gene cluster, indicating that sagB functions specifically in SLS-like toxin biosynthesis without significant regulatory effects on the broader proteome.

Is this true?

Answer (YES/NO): NO